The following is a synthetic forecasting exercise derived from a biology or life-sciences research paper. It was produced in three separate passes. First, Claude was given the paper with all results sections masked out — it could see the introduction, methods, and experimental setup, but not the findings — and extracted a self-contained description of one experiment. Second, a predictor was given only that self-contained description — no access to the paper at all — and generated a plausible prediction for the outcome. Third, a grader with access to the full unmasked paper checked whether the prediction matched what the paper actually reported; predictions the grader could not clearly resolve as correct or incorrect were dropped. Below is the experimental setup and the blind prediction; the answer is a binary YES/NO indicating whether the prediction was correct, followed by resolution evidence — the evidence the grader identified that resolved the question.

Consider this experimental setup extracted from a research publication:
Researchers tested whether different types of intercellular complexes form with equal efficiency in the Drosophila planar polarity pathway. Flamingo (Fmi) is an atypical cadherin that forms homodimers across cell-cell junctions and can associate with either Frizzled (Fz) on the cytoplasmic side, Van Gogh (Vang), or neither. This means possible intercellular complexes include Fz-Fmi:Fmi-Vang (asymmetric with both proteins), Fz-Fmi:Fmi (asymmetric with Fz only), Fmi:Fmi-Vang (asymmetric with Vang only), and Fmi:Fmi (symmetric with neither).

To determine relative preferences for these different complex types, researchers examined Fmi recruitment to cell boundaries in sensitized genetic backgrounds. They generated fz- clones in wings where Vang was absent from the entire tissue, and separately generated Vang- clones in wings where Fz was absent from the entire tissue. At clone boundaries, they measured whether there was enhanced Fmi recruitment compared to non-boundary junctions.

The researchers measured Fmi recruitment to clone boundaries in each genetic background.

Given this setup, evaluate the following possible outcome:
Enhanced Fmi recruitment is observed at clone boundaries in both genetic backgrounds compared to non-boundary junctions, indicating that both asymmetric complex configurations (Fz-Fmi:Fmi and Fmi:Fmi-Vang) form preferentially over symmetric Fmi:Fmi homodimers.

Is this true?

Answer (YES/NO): NO